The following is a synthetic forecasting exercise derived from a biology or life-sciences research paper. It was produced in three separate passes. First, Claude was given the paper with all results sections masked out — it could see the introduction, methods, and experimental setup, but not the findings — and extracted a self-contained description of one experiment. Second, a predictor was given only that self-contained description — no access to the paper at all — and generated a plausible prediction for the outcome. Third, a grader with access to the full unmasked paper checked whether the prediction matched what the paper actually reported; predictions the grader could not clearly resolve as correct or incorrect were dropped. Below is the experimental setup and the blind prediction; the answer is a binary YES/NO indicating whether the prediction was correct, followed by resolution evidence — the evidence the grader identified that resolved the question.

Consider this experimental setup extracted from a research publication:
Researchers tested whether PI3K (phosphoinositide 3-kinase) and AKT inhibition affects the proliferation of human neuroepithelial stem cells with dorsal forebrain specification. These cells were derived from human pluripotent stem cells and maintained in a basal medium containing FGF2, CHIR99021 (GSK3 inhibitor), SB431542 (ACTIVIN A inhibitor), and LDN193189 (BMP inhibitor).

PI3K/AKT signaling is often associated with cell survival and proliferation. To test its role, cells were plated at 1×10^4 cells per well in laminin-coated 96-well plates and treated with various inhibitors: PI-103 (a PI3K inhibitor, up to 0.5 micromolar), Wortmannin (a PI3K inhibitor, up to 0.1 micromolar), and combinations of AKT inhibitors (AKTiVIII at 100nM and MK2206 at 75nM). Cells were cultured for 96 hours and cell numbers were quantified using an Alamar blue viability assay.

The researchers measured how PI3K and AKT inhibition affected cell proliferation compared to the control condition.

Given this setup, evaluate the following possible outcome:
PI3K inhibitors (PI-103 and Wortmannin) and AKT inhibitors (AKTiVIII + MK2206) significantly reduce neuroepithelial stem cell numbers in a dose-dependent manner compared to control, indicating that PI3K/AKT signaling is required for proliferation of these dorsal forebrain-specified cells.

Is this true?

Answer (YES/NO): NO